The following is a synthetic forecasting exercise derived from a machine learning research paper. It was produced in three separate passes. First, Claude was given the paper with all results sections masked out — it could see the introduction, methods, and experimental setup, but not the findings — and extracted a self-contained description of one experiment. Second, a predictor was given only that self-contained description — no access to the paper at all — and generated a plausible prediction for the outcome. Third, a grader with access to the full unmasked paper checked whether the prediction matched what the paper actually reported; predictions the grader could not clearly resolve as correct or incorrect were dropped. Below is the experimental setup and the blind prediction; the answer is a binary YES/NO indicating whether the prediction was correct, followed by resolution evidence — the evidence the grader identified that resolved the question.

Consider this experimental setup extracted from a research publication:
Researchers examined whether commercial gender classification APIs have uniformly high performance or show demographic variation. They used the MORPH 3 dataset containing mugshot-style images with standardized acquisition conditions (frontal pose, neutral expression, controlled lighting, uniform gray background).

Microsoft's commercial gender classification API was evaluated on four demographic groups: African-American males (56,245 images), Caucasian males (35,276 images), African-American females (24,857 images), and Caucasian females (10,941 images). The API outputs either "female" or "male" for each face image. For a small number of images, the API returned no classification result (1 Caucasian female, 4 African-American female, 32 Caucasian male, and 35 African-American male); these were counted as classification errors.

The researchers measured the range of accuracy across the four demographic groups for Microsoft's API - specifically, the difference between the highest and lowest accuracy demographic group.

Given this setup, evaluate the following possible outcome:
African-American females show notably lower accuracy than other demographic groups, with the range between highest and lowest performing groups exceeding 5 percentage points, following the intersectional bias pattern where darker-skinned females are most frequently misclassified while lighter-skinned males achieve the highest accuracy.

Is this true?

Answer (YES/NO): NO